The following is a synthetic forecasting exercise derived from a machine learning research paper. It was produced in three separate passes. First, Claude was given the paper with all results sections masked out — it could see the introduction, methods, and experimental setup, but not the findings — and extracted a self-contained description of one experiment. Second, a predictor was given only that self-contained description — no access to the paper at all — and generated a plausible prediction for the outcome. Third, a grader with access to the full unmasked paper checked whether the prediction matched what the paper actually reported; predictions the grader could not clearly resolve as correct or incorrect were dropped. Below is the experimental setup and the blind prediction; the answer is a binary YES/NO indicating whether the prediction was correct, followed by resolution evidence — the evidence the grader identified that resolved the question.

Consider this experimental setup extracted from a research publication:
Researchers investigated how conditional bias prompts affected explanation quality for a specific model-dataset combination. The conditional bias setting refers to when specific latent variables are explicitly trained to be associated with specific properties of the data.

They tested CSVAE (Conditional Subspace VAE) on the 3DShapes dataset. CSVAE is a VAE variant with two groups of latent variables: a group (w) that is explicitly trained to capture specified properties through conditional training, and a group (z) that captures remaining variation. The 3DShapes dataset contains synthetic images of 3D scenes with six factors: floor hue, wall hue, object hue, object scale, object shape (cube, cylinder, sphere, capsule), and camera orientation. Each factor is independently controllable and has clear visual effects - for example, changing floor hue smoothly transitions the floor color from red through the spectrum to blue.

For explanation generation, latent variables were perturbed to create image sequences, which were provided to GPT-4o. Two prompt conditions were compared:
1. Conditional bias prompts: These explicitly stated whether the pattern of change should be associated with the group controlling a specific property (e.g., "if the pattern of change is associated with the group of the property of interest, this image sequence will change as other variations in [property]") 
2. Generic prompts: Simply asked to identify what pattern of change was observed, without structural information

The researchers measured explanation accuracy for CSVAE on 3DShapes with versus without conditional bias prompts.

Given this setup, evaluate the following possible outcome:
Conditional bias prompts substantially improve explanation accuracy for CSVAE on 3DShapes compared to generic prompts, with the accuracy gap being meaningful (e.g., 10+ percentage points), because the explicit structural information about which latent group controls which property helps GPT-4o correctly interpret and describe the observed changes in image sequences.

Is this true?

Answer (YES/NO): NO